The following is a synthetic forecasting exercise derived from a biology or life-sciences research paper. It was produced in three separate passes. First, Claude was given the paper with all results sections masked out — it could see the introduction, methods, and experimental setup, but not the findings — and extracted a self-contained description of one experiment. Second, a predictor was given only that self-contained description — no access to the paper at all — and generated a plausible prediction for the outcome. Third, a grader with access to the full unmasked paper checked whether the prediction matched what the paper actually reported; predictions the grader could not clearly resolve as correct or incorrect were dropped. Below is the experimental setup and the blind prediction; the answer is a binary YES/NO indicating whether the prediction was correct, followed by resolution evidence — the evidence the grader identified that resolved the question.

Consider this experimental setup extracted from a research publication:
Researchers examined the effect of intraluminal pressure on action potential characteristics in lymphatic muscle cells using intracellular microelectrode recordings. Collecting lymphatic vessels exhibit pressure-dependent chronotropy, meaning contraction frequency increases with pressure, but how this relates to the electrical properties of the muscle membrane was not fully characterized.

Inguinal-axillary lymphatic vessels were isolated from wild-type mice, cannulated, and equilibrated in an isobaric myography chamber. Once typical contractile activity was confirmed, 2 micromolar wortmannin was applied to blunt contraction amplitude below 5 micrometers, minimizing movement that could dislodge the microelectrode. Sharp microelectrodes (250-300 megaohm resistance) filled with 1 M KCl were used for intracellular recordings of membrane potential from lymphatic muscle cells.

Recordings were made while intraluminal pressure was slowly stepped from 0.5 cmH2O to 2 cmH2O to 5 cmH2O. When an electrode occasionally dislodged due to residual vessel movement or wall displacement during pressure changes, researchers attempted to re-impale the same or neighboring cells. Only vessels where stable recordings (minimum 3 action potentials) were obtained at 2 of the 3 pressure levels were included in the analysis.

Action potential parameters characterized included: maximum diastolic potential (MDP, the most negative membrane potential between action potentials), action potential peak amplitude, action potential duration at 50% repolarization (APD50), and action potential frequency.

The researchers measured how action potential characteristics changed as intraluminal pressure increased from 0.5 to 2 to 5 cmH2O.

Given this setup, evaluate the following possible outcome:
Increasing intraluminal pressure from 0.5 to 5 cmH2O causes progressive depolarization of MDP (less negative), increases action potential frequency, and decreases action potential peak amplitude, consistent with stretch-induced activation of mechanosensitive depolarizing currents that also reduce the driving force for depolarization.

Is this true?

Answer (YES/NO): NO